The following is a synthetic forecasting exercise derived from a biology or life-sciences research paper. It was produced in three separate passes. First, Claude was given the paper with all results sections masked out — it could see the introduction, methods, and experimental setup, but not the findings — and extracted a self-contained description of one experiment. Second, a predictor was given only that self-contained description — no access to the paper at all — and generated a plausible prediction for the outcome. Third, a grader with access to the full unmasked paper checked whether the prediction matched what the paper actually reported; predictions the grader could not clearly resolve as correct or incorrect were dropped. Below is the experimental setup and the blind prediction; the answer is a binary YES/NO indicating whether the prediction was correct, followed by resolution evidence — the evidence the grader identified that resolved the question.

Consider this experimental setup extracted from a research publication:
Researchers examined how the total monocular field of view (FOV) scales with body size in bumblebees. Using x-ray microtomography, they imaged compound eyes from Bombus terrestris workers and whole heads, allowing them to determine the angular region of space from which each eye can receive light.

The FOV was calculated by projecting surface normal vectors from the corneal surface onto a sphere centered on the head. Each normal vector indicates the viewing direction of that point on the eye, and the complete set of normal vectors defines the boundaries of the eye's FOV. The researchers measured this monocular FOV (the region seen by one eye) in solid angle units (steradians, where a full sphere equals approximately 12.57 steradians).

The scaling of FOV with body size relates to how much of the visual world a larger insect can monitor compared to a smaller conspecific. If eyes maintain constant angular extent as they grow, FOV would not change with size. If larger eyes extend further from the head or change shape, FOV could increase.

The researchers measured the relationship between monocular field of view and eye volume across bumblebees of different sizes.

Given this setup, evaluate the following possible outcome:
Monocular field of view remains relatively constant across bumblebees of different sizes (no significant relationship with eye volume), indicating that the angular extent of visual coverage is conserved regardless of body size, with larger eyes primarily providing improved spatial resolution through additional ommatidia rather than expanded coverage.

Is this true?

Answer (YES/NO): NO